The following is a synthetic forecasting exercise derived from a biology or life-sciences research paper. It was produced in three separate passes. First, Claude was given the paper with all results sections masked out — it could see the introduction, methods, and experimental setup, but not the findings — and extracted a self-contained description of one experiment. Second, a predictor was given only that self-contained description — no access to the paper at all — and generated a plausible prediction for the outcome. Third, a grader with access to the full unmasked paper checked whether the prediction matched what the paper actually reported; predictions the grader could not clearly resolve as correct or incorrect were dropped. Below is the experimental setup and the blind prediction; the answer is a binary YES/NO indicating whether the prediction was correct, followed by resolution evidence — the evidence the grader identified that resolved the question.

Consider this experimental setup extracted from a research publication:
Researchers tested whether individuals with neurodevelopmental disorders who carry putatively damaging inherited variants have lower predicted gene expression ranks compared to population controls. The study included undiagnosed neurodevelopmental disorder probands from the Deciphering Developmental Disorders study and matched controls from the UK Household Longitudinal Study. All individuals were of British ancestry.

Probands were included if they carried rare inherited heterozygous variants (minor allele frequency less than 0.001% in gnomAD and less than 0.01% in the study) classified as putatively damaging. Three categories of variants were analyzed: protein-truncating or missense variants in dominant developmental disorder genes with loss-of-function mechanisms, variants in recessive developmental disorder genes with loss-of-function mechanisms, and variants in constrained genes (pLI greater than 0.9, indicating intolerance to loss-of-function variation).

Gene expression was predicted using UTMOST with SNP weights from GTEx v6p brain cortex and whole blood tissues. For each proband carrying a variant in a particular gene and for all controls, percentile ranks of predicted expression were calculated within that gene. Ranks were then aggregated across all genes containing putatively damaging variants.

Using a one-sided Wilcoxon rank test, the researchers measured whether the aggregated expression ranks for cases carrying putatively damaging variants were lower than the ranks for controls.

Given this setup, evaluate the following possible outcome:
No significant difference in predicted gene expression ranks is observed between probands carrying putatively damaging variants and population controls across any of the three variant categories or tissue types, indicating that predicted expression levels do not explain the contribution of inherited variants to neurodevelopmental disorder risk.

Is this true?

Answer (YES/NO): NO